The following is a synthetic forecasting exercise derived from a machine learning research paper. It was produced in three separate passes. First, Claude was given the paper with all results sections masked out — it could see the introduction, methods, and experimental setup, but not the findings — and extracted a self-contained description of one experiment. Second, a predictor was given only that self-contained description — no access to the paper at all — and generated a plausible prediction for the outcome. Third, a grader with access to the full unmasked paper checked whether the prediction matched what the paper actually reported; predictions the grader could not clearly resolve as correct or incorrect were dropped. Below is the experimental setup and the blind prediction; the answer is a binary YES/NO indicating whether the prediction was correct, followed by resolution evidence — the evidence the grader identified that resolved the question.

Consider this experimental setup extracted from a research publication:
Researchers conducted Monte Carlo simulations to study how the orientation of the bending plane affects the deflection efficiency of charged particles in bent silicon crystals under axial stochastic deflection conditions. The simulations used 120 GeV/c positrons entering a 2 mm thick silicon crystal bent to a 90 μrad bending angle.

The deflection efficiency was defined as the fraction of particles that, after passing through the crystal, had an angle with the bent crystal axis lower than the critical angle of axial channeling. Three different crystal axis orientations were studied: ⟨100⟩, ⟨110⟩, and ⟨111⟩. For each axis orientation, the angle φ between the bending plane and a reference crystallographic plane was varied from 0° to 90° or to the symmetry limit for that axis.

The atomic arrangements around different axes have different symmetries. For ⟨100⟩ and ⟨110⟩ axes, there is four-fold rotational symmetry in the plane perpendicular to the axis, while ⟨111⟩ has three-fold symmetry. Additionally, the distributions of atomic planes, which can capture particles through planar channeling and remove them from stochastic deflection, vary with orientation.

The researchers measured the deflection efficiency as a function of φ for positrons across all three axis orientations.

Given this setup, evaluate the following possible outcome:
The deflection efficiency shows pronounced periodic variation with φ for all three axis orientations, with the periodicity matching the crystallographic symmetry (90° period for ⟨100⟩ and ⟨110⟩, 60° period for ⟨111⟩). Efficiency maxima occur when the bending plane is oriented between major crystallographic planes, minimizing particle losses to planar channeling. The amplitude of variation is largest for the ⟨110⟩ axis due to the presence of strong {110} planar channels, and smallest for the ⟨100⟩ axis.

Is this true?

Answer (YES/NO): NO